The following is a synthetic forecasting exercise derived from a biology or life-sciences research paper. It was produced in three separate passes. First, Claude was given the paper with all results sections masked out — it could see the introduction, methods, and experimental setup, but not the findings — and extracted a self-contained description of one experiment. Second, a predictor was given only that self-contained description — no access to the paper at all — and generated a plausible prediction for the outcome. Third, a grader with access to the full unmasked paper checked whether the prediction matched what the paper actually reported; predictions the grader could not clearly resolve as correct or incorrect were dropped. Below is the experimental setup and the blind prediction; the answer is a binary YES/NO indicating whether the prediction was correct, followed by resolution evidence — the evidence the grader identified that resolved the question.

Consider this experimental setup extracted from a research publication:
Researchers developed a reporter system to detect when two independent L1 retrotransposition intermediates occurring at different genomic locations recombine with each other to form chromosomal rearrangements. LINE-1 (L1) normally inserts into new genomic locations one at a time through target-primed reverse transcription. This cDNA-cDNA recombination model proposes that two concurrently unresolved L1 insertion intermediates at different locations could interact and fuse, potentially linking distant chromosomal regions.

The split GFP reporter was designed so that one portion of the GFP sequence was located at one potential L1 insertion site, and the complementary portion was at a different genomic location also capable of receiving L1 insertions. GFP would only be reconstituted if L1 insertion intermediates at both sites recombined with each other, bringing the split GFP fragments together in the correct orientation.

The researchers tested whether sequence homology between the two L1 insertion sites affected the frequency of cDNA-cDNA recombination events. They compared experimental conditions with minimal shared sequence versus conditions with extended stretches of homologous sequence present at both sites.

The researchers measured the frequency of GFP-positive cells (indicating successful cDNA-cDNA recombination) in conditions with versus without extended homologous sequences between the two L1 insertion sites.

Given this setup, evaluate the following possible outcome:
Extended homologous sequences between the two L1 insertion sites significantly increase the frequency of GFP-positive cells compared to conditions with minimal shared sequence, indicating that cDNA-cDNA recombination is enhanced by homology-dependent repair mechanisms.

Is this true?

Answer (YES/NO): YES